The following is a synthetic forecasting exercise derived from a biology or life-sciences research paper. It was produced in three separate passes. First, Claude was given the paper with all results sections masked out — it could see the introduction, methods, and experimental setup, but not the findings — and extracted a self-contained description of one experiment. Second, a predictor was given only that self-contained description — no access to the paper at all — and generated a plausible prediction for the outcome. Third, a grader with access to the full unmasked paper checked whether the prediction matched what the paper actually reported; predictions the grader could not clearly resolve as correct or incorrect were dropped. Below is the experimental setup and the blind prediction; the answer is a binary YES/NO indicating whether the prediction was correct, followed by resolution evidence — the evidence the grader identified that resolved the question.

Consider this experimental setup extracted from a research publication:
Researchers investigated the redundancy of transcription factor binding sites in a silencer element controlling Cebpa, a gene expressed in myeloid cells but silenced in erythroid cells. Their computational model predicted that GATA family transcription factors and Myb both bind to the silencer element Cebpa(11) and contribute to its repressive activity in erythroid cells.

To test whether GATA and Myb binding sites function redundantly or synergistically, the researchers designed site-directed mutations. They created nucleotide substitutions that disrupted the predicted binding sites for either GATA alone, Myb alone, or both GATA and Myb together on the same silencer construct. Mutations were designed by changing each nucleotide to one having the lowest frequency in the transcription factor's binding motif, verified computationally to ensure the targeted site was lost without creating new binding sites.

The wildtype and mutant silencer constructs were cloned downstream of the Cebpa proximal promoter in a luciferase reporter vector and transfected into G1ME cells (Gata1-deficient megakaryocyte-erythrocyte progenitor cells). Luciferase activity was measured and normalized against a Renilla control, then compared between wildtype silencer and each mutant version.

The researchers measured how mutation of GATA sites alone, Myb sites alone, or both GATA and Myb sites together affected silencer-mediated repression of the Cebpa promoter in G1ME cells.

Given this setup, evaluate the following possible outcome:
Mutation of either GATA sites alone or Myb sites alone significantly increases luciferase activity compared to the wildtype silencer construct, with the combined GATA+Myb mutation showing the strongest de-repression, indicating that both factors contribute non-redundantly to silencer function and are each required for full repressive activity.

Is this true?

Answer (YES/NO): NO